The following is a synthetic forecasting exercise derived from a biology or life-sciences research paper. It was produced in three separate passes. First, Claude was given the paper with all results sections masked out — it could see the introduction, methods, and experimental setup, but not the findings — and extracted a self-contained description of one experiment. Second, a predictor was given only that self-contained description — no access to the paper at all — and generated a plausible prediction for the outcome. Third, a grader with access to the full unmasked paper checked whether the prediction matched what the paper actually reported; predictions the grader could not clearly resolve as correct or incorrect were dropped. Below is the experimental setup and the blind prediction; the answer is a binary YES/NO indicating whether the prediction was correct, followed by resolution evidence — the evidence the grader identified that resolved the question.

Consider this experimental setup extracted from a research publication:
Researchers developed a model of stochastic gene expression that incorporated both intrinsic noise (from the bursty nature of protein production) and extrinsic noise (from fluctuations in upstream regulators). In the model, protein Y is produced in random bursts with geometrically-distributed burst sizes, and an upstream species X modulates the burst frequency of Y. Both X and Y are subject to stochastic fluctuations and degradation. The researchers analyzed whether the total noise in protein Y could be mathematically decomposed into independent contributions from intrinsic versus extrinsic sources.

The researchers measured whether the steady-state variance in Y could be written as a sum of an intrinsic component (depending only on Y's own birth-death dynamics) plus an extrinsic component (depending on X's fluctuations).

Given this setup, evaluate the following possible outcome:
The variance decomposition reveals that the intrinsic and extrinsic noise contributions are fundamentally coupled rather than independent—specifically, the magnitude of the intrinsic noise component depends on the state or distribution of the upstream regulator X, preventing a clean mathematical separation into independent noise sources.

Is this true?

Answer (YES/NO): NO